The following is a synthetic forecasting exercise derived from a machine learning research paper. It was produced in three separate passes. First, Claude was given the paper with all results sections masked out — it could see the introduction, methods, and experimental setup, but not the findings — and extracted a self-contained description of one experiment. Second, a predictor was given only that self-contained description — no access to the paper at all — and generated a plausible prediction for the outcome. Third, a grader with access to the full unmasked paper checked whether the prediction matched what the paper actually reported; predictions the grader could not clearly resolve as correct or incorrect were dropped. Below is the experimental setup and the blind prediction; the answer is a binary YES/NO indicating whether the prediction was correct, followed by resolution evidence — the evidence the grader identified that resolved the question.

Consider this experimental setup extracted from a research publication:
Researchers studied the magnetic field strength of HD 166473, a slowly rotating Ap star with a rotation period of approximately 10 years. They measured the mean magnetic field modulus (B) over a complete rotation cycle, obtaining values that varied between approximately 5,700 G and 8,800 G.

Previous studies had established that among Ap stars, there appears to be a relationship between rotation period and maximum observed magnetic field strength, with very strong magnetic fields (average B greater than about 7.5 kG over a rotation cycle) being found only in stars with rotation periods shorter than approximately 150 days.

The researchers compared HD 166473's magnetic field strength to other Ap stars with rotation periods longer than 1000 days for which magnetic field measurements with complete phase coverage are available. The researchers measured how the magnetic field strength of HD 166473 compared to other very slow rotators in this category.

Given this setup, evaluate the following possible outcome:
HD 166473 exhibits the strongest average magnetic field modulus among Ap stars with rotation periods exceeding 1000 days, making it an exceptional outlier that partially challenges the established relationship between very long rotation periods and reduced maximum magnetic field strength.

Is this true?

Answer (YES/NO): NO